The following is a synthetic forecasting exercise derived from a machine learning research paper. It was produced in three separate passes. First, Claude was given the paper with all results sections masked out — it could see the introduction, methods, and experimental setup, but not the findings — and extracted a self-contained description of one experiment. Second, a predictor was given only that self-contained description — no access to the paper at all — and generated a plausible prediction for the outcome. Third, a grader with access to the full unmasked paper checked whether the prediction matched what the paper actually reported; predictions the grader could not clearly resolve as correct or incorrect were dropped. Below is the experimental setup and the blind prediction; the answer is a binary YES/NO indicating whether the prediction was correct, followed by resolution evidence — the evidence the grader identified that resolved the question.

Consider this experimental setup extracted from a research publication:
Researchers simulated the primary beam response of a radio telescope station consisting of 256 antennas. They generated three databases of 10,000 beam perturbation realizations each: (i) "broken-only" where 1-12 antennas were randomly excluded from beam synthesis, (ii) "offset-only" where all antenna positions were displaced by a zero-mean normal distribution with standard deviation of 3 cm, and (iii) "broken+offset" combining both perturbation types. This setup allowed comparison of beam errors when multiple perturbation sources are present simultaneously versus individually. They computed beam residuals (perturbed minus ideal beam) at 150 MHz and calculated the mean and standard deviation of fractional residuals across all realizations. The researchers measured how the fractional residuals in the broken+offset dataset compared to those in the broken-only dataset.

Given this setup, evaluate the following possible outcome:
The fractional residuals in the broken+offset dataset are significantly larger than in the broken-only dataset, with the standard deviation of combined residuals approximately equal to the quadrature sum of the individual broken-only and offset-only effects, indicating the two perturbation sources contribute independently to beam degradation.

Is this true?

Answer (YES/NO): NO